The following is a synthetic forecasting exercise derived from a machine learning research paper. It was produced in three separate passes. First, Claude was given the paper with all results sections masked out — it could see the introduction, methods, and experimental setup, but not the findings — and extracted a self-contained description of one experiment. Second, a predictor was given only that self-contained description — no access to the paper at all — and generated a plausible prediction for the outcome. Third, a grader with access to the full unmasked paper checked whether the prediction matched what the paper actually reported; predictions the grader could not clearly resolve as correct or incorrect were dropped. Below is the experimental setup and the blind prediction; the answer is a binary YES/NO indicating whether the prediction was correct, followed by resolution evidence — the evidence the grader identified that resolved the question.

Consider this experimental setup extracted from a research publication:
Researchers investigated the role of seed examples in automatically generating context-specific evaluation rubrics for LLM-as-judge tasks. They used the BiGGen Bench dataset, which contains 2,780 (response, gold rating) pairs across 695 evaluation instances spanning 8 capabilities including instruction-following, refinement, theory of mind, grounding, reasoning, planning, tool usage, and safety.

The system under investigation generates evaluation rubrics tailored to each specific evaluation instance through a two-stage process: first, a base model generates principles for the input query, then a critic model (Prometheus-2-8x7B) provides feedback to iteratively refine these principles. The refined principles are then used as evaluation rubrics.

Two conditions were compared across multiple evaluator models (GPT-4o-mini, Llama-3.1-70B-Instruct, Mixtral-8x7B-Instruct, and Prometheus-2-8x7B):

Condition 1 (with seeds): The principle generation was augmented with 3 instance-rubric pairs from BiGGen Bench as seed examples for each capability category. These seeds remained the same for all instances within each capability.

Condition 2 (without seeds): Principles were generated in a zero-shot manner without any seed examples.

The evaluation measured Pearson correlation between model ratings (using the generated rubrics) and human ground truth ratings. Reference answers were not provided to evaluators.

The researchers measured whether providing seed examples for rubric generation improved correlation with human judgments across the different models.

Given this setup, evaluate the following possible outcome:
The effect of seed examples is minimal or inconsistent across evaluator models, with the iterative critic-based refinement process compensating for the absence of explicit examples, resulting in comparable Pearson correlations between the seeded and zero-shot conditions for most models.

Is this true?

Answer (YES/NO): NO